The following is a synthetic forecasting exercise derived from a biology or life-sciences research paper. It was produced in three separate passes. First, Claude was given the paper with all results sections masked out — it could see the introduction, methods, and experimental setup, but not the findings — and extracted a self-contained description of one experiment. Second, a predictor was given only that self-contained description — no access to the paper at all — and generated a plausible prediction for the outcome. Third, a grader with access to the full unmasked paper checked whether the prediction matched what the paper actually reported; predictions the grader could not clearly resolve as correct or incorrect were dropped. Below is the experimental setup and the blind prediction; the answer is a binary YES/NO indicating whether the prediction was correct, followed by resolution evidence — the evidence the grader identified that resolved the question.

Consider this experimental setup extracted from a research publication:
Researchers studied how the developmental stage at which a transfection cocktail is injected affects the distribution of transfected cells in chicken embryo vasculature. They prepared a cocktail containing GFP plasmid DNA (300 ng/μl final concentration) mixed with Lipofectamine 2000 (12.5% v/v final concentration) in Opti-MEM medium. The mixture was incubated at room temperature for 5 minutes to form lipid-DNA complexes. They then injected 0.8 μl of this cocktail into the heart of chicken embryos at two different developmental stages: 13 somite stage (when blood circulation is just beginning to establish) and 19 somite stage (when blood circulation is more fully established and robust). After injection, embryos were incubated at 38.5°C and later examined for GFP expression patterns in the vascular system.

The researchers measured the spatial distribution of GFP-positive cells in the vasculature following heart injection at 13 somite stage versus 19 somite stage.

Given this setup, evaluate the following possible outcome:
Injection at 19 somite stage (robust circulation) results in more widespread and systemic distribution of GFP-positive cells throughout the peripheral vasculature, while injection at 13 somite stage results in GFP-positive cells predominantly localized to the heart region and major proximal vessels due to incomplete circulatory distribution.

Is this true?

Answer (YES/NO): NO